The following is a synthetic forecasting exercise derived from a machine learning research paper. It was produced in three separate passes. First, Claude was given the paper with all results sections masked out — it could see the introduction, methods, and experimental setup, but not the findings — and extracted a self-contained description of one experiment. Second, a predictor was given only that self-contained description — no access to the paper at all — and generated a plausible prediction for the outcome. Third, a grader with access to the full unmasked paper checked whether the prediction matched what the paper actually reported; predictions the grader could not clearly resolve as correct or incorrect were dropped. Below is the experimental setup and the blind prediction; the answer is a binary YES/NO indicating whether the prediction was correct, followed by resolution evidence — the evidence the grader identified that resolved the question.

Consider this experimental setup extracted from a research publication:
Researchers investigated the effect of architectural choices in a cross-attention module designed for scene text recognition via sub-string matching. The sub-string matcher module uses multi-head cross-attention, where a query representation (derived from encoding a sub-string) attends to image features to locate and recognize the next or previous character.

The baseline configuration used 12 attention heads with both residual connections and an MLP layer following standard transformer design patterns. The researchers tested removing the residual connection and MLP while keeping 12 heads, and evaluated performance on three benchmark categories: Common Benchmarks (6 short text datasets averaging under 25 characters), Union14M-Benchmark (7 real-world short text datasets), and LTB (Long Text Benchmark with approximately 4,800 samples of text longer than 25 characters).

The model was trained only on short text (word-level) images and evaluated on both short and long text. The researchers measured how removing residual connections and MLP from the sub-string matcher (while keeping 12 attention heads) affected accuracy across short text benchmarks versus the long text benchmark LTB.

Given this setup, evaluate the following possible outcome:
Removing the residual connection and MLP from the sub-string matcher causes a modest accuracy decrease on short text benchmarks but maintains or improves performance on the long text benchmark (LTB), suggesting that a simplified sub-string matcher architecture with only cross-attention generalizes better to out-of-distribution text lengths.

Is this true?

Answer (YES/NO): YES